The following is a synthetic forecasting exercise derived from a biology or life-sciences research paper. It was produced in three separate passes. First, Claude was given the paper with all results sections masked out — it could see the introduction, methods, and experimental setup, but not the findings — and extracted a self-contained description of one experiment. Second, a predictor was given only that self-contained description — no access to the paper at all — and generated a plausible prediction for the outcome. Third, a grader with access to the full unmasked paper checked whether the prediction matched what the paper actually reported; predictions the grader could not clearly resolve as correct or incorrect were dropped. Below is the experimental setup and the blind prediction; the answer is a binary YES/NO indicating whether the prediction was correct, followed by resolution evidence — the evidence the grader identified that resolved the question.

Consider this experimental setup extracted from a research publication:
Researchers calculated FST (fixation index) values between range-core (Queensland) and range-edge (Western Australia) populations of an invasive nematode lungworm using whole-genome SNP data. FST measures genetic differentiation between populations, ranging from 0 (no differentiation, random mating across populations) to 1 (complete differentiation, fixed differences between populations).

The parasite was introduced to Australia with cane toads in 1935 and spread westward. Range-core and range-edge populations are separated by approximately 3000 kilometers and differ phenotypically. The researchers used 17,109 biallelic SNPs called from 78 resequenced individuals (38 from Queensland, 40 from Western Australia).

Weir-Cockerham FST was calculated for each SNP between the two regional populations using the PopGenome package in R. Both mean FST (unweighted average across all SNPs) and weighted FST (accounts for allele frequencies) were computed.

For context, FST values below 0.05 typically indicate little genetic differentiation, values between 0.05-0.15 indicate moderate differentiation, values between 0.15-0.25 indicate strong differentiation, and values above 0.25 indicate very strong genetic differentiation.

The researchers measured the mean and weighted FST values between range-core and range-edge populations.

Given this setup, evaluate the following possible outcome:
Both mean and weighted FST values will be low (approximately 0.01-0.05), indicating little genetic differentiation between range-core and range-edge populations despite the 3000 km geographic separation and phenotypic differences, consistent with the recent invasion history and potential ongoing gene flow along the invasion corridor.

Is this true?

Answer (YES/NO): NO